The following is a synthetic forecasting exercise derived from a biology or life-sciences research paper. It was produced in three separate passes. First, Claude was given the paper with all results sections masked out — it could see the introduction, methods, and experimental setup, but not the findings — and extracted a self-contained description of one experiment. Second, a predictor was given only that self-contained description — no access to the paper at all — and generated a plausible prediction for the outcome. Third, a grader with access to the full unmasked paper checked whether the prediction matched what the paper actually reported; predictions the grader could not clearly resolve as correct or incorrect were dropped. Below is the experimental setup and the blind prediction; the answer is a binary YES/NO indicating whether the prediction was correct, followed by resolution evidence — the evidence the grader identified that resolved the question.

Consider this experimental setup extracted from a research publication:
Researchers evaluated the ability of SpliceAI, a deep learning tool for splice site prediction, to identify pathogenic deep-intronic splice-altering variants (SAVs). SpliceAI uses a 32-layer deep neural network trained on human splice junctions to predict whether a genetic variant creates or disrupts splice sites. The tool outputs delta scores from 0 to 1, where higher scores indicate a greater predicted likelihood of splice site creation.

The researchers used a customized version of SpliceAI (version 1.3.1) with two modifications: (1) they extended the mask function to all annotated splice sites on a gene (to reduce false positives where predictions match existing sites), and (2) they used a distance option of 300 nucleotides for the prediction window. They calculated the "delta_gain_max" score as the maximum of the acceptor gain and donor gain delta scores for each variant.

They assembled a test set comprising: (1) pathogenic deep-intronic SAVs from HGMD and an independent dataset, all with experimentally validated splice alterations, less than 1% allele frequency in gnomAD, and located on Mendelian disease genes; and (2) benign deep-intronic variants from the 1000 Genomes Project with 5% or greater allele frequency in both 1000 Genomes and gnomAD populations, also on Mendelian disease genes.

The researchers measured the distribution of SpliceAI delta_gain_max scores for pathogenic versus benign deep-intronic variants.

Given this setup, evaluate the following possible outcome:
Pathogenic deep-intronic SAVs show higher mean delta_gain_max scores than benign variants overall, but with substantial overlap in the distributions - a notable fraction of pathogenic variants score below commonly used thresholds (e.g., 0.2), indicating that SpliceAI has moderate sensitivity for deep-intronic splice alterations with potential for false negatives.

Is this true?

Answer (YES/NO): NO